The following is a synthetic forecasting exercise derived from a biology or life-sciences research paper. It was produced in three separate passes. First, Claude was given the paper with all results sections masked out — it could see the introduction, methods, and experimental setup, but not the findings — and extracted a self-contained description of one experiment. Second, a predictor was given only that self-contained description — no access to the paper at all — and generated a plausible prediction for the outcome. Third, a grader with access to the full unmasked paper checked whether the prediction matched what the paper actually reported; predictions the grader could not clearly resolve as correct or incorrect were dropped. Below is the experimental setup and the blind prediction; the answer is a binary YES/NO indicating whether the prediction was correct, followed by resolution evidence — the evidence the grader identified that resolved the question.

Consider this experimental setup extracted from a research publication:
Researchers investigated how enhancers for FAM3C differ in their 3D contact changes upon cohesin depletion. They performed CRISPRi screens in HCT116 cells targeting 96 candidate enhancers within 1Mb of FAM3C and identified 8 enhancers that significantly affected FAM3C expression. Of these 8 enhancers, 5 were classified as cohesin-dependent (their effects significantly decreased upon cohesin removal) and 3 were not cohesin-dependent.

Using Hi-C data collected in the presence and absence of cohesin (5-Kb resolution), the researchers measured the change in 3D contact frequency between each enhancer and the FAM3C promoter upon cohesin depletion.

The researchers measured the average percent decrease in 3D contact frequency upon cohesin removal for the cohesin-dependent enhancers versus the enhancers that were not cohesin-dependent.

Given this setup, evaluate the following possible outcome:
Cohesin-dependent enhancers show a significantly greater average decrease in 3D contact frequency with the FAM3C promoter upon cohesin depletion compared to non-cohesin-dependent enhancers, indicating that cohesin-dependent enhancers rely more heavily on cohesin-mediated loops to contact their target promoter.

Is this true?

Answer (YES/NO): YES